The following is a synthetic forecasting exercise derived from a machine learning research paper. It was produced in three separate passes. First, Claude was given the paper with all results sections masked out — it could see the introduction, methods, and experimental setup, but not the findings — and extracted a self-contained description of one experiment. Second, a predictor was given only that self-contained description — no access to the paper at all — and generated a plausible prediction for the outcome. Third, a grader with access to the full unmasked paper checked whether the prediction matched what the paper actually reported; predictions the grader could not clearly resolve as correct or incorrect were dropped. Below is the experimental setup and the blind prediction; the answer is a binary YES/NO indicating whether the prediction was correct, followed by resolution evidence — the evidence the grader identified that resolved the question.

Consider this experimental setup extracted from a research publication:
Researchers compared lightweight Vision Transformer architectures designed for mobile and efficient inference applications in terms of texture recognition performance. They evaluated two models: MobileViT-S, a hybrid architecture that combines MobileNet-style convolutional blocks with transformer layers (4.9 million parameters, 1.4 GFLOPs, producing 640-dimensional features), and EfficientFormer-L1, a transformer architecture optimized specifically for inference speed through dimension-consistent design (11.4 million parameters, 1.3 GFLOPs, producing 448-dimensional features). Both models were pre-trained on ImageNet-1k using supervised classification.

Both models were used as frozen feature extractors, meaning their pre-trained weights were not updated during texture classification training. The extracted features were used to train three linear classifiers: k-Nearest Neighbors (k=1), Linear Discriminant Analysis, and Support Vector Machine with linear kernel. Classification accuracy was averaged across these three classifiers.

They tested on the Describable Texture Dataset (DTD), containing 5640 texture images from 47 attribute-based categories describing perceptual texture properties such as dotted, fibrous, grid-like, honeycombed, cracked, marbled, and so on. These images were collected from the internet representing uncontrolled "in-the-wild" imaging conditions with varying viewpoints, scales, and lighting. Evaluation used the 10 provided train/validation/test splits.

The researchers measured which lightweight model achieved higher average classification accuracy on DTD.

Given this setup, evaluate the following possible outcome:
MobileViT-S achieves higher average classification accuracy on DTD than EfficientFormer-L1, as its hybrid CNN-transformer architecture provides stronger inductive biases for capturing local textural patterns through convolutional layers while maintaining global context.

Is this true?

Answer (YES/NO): NO